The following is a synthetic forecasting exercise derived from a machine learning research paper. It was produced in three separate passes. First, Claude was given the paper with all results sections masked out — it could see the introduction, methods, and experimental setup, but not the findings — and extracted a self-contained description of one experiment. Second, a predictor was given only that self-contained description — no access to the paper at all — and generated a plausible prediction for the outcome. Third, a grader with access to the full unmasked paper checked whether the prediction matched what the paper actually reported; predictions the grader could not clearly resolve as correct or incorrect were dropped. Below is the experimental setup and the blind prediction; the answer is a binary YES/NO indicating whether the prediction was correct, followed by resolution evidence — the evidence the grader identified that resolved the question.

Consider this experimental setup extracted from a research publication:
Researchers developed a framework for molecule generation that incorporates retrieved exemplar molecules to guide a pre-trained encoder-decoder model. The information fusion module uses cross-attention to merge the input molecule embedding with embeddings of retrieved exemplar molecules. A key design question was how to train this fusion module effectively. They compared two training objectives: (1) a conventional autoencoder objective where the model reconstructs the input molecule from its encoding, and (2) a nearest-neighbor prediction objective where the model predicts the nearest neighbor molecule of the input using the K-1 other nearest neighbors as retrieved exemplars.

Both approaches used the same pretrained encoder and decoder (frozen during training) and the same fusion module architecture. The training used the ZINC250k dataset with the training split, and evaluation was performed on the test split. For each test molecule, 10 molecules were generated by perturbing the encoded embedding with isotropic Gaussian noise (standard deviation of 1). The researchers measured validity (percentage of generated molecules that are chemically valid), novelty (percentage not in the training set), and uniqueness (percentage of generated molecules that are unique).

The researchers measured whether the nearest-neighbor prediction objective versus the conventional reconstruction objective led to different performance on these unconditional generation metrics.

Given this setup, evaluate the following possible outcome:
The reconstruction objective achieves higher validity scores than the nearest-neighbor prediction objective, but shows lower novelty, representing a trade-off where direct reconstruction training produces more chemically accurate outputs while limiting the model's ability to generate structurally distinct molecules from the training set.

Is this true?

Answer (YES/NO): NO